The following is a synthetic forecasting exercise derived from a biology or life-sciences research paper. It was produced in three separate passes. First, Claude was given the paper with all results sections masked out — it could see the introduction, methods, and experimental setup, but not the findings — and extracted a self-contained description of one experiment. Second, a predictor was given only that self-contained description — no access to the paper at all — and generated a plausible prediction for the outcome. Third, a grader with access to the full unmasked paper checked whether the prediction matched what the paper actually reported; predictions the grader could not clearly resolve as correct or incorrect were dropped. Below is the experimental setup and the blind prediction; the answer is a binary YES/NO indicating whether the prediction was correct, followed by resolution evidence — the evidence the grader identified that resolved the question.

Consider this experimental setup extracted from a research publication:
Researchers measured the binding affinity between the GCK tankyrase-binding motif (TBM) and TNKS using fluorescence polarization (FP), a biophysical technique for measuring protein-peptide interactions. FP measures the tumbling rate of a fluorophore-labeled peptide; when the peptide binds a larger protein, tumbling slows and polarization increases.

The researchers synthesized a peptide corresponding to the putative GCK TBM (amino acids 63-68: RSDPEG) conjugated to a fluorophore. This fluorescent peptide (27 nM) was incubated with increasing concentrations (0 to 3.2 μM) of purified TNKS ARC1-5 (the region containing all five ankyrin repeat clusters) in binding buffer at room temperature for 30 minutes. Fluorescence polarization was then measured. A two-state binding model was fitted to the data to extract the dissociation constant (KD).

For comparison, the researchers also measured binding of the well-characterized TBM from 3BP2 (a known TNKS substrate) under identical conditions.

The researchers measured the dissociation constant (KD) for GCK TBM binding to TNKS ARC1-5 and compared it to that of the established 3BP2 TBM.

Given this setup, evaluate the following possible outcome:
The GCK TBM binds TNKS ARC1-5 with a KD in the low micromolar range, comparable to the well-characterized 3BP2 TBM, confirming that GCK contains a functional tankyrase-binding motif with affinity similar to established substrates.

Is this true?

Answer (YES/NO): YES